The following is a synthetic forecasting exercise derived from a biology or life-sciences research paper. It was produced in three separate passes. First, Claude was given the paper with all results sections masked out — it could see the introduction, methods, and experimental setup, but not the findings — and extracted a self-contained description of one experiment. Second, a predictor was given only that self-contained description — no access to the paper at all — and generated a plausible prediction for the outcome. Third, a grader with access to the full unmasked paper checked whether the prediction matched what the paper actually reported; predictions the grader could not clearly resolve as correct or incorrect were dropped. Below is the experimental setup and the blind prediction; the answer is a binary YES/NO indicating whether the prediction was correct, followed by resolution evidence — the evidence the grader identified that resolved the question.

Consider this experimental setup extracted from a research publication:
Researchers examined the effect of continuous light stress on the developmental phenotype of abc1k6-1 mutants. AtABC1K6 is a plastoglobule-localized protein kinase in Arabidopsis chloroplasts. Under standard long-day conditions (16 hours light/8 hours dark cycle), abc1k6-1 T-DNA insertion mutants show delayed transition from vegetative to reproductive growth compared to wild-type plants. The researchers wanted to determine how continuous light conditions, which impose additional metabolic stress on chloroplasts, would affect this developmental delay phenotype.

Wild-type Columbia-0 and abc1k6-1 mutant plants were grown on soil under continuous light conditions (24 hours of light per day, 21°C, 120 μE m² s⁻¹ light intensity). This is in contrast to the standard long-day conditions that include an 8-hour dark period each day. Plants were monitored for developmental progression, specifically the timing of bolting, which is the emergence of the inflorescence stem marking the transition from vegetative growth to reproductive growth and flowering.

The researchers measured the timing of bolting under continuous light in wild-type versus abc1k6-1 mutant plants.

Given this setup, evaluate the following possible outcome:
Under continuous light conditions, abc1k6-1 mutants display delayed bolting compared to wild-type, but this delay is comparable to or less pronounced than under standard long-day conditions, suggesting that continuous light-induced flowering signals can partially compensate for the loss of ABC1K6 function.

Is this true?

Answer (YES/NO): YES